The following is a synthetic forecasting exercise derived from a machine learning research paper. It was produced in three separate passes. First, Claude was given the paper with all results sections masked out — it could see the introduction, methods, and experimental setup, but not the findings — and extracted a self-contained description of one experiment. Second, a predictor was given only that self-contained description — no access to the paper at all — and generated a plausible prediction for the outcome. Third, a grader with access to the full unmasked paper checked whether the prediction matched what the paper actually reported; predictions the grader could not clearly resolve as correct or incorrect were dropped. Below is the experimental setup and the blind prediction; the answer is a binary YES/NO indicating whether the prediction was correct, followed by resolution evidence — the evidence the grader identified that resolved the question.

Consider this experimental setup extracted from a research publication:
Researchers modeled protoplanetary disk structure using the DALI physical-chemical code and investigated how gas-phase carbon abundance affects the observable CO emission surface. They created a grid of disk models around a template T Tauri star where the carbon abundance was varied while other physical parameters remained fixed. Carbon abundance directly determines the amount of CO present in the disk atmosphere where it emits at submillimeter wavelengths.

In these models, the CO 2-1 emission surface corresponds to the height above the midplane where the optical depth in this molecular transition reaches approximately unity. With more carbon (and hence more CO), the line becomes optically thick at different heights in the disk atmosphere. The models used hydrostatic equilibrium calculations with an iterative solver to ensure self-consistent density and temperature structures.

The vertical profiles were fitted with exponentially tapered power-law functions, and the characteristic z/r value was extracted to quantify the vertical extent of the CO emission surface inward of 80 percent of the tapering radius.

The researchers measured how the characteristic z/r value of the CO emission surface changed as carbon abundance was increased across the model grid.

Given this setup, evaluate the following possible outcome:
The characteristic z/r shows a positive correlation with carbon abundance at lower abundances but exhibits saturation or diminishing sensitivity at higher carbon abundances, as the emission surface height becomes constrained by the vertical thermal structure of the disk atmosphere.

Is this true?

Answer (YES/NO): NO